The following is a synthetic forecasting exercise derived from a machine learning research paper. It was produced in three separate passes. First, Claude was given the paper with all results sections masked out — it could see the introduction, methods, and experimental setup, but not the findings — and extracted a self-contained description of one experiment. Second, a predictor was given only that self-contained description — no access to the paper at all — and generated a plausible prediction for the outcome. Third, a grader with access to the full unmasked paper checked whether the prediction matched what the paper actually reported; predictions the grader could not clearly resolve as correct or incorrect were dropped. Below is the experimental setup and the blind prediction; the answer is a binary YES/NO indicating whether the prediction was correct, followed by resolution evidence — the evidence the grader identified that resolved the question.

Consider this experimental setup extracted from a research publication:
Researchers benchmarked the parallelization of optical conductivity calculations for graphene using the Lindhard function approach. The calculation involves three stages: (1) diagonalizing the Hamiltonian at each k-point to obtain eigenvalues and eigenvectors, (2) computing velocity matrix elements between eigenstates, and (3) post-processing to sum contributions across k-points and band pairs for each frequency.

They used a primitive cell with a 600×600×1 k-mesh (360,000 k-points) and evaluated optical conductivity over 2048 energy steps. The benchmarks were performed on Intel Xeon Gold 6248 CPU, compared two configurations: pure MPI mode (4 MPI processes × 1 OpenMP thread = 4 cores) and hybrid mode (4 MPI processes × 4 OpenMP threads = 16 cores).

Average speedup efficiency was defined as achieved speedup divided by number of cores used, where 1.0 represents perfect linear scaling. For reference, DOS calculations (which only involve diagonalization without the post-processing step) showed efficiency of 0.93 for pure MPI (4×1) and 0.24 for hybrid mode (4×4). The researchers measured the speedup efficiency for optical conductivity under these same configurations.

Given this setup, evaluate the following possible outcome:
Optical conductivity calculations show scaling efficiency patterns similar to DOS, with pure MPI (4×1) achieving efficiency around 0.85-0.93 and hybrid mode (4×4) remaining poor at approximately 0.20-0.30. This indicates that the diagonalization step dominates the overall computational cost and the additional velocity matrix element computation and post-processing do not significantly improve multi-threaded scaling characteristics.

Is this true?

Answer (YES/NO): NO